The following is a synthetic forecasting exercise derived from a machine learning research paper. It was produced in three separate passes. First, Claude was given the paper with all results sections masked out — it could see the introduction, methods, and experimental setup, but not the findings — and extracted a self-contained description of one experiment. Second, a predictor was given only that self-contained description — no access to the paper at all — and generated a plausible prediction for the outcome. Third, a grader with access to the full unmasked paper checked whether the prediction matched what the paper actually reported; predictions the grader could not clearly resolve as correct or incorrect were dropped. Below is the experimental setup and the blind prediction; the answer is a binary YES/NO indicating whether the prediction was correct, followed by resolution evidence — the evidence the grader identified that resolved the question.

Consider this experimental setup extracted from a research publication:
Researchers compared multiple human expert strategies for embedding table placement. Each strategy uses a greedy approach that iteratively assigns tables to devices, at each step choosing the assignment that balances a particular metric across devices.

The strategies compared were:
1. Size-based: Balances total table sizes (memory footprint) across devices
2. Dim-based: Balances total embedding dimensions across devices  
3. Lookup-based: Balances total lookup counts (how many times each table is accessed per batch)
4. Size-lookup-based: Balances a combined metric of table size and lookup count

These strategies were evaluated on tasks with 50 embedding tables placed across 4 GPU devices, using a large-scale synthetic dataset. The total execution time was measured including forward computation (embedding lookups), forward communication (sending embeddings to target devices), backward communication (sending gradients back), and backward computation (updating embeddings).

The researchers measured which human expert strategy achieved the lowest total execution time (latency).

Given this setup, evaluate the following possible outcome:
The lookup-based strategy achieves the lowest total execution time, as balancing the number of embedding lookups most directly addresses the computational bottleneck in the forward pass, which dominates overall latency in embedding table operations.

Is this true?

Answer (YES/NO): YES